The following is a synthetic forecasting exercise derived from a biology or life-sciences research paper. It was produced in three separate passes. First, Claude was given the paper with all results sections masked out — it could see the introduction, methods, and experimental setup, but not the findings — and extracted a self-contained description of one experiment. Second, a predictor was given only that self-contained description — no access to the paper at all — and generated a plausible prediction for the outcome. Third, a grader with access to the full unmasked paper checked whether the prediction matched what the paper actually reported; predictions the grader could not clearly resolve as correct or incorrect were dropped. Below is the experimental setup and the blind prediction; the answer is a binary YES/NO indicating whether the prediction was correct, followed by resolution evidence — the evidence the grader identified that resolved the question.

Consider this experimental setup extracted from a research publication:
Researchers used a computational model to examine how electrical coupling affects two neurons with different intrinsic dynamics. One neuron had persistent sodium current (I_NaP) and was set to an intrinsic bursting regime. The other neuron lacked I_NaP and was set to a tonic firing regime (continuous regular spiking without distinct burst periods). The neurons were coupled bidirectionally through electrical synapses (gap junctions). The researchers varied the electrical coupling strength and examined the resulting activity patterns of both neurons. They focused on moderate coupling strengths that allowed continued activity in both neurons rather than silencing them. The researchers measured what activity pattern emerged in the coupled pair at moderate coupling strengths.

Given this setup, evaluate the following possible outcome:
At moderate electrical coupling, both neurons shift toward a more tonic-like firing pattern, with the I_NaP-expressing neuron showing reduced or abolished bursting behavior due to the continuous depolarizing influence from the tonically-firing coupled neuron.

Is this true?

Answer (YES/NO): NO